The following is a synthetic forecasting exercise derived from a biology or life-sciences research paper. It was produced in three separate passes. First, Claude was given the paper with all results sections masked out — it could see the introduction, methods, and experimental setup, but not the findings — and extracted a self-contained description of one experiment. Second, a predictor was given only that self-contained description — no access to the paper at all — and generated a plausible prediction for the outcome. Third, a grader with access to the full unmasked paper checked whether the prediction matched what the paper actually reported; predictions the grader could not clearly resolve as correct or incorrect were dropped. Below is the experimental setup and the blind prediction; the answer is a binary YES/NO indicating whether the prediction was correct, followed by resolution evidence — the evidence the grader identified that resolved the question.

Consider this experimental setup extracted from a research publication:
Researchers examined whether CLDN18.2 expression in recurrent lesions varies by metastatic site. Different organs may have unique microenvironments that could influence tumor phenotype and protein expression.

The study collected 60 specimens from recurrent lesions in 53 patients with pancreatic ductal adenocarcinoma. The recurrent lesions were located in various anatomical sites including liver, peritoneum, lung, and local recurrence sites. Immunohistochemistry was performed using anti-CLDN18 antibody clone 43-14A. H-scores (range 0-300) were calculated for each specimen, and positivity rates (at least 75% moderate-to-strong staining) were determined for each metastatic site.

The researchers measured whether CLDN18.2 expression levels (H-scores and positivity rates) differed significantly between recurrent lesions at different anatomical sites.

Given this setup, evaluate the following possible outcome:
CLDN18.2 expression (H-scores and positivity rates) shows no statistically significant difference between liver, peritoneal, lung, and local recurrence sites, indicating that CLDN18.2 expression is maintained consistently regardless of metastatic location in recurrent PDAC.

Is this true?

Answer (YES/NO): NO